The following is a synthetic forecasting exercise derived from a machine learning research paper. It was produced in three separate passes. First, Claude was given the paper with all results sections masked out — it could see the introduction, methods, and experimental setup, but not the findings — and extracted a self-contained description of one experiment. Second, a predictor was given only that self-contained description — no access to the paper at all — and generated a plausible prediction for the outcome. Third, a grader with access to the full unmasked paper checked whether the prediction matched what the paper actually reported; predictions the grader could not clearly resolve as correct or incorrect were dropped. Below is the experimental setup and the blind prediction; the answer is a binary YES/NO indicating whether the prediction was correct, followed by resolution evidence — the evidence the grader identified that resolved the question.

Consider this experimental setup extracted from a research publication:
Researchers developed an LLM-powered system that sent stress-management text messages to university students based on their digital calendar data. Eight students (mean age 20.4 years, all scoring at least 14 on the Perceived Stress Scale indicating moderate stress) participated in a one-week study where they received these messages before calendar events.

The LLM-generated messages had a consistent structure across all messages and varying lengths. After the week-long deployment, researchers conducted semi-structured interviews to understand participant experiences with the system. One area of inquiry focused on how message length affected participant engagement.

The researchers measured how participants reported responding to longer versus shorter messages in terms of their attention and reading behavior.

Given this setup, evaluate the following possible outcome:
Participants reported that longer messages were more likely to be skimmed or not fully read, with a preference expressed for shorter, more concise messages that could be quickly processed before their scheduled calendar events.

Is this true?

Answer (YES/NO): YES